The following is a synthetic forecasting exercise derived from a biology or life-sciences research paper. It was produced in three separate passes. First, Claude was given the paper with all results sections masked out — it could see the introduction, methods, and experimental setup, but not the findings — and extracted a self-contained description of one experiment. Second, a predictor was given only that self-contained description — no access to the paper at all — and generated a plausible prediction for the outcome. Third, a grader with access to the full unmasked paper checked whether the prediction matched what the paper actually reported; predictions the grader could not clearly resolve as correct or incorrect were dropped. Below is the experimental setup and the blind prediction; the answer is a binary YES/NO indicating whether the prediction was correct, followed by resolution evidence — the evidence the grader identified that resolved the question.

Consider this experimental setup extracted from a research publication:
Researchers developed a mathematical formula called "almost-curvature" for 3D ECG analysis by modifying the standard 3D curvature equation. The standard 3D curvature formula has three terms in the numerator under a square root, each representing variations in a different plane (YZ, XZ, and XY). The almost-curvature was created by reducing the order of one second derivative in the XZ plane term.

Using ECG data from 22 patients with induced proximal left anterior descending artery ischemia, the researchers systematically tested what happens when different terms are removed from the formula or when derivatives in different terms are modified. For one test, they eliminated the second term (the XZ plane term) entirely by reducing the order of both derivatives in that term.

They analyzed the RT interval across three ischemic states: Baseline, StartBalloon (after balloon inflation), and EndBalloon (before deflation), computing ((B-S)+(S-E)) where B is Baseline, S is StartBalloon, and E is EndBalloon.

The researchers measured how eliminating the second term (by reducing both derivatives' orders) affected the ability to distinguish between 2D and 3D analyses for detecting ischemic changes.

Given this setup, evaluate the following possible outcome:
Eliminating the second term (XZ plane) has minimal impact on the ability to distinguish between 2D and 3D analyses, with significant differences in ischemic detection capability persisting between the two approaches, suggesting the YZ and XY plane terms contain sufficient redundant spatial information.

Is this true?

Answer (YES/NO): NO